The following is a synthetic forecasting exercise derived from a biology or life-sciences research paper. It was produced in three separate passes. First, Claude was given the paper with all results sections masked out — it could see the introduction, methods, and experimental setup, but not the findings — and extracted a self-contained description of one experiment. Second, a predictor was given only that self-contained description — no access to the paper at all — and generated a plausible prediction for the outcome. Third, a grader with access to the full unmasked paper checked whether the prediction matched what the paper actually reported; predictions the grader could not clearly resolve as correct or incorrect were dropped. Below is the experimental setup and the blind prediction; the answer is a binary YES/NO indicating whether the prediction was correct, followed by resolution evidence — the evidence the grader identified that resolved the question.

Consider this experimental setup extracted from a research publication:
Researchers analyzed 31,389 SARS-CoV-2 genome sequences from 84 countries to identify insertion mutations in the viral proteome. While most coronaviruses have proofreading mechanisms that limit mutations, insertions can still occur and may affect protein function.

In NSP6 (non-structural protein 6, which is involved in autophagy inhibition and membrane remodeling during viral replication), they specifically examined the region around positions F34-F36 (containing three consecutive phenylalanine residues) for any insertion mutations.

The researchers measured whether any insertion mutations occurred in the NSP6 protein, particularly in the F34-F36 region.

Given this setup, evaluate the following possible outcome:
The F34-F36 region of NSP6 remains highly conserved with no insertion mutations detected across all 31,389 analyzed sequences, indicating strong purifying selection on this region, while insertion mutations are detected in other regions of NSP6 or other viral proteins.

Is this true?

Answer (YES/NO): NO